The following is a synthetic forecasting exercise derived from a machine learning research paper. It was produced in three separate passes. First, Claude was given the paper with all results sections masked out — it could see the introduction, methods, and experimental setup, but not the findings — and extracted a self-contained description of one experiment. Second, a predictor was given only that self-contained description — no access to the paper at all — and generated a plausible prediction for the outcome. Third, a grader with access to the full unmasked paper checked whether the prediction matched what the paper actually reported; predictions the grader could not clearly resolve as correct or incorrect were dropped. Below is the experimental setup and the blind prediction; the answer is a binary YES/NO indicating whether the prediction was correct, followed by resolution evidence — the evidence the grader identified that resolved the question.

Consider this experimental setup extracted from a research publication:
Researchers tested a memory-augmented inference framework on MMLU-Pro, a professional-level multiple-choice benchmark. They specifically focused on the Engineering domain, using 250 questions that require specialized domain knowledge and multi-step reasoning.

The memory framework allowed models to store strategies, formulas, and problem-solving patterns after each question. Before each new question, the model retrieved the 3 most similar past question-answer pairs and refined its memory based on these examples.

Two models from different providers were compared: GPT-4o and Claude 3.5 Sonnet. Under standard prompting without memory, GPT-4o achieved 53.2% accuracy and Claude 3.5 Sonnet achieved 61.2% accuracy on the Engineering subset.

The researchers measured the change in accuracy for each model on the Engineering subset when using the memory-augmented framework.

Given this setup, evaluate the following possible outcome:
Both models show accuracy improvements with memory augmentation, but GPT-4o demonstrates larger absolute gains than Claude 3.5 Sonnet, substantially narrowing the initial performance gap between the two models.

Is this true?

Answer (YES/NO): NO